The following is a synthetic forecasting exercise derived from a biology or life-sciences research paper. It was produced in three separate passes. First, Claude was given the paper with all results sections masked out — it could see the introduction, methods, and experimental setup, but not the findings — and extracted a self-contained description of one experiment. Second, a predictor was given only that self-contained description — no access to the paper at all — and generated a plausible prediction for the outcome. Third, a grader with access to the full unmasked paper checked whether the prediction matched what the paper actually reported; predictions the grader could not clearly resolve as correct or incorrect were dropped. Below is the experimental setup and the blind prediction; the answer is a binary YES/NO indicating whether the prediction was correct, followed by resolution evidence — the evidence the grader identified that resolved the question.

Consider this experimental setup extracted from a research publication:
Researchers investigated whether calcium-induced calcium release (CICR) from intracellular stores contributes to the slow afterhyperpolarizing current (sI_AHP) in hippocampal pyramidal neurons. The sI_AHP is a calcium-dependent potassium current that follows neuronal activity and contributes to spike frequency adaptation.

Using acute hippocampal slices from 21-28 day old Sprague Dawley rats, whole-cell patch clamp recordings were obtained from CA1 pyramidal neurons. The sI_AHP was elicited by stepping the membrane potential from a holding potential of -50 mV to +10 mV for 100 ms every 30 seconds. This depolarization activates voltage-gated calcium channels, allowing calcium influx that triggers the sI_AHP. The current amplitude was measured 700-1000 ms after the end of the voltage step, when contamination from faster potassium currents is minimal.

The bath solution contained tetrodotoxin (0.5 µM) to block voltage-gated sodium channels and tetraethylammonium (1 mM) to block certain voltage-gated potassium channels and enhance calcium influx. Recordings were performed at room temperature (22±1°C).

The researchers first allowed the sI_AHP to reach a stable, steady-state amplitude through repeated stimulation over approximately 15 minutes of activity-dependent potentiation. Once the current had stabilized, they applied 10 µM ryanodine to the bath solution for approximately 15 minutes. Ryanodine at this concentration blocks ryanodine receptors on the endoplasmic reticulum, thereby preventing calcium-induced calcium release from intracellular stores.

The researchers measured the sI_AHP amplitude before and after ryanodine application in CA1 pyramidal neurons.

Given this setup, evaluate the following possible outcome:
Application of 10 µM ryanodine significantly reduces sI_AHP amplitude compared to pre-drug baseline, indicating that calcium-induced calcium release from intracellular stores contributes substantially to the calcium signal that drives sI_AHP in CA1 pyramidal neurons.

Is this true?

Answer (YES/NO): NO